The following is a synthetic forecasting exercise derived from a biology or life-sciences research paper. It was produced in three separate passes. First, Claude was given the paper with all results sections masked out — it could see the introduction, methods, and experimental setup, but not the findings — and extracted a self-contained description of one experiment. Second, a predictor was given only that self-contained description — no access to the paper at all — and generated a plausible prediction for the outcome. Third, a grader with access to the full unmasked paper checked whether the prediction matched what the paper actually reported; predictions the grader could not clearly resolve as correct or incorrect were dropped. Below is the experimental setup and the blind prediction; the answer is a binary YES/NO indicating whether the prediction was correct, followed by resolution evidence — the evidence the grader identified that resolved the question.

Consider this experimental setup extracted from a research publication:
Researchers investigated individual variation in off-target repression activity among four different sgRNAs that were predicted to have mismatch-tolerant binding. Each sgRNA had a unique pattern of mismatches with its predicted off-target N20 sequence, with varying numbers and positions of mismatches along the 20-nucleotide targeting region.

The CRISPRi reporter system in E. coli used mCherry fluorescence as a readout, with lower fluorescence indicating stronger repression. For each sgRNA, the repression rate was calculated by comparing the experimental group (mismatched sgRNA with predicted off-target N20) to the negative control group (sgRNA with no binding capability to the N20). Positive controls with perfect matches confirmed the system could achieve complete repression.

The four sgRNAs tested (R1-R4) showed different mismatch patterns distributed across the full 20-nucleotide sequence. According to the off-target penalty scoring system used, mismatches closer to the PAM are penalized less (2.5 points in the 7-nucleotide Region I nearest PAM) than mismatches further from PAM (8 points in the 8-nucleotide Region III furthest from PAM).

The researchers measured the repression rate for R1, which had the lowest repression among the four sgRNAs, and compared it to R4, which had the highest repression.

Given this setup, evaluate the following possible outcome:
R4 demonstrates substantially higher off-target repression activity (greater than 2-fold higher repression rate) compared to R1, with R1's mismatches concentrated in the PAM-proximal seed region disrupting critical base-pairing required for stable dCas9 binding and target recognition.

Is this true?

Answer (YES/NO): NO